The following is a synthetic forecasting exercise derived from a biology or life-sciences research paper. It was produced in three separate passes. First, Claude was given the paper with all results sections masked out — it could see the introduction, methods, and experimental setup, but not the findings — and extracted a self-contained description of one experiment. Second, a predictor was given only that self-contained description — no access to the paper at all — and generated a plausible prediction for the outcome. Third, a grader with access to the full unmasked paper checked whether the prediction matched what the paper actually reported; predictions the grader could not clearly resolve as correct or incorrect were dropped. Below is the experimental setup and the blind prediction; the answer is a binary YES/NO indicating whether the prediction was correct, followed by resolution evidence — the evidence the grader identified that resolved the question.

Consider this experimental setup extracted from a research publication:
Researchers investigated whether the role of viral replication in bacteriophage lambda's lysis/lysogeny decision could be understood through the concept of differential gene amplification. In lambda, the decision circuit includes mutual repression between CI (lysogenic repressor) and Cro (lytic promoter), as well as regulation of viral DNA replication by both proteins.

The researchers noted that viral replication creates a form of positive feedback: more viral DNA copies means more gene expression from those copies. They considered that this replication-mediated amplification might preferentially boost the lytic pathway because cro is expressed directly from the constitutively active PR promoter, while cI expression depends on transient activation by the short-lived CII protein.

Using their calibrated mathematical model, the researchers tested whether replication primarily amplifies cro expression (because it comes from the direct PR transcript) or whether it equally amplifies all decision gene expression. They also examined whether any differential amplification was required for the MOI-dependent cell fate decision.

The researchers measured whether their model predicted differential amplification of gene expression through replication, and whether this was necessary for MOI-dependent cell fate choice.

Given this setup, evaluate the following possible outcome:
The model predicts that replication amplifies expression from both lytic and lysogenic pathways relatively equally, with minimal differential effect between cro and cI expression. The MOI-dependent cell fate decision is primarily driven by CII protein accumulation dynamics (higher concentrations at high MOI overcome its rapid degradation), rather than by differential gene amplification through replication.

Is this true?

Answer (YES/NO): NO